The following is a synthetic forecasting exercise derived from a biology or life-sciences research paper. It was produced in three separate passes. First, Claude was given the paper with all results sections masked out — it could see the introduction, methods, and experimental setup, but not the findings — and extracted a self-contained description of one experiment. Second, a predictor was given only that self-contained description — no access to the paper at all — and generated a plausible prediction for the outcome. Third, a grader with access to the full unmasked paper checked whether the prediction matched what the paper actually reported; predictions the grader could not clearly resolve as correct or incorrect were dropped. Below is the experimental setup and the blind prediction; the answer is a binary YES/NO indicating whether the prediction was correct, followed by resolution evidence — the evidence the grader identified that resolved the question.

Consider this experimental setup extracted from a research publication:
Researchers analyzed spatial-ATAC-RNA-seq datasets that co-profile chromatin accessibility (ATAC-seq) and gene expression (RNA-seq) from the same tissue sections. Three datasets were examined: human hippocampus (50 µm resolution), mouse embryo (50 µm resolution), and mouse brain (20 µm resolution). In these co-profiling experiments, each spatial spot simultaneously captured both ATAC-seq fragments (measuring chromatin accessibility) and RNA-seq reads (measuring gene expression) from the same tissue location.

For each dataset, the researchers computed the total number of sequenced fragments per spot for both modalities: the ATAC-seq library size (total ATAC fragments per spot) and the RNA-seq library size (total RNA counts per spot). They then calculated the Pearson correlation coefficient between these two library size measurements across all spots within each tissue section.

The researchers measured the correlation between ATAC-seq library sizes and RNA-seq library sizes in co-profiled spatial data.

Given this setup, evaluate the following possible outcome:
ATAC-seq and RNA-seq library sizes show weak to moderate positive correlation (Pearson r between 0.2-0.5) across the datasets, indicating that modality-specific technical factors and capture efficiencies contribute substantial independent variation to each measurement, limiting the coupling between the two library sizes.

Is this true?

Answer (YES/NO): NO